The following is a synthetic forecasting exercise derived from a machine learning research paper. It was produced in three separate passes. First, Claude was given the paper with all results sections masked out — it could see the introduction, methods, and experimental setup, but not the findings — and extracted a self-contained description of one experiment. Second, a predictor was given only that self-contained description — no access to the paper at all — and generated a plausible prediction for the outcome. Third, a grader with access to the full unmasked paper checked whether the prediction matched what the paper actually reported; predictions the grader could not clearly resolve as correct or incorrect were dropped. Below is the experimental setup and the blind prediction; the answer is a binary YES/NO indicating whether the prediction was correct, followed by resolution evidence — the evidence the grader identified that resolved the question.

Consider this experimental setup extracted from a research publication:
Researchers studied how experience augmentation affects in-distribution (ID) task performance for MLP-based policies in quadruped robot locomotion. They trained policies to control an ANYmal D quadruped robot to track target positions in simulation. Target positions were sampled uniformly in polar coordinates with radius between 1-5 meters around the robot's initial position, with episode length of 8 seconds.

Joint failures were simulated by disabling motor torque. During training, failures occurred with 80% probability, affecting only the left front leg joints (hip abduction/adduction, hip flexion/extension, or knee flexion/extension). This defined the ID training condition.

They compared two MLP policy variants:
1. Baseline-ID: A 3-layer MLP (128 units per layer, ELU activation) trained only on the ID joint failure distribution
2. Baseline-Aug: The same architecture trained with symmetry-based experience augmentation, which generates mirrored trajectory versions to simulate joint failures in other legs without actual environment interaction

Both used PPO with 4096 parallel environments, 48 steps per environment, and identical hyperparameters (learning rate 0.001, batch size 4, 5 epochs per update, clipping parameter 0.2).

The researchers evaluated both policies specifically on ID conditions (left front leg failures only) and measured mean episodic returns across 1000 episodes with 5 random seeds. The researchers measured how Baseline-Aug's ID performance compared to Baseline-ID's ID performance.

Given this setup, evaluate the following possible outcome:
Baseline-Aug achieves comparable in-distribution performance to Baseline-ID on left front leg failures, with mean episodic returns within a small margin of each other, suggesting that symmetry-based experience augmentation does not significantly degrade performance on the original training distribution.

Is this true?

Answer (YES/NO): NO